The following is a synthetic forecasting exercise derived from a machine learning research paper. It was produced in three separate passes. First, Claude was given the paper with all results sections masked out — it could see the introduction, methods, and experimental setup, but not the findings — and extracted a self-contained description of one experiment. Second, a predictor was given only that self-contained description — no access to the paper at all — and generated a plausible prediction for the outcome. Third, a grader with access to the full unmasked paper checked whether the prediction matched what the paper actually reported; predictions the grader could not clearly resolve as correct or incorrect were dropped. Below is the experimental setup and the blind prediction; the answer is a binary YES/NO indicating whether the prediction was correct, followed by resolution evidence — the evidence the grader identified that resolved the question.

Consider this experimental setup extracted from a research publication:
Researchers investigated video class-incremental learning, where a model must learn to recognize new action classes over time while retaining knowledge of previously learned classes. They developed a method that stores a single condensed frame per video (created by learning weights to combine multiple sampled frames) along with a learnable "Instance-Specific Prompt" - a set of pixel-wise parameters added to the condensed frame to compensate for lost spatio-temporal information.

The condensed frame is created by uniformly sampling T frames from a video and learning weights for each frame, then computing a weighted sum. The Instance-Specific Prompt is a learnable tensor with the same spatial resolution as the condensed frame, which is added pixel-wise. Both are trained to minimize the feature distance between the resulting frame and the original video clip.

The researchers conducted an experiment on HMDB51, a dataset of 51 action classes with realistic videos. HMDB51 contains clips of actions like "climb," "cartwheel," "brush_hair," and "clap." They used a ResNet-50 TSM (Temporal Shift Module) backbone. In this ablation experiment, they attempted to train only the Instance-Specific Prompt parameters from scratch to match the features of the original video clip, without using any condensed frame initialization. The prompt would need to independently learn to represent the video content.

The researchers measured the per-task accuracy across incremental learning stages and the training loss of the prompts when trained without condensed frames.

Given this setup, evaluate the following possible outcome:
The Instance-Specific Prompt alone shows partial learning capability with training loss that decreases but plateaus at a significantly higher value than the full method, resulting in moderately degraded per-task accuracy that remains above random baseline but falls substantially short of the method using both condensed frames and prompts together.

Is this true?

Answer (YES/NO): NO